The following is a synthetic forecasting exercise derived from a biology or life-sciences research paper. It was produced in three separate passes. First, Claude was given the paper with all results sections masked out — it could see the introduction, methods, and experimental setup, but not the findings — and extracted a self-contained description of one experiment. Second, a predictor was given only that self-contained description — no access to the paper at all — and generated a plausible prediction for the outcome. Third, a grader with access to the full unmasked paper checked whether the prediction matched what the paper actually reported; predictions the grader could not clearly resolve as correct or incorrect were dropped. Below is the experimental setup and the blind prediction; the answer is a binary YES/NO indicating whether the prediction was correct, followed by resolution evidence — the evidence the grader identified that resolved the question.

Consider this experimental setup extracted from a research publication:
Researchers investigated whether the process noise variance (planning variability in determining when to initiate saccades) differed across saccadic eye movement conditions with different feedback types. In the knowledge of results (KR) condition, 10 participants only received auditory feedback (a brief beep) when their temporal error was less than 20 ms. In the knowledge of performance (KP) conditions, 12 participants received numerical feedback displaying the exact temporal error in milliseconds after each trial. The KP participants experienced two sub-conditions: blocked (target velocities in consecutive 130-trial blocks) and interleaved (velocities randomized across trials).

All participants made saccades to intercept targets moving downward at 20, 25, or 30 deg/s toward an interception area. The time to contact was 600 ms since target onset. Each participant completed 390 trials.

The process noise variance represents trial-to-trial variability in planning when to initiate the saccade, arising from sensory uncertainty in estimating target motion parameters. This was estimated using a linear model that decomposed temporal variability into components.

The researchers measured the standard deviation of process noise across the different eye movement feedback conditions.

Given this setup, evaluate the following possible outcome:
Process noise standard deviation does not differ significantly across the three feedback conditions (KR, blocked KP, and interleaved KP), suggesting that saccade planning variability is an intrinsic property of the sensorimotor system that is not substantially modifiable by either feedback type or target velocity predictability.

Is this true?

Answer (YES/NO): YES